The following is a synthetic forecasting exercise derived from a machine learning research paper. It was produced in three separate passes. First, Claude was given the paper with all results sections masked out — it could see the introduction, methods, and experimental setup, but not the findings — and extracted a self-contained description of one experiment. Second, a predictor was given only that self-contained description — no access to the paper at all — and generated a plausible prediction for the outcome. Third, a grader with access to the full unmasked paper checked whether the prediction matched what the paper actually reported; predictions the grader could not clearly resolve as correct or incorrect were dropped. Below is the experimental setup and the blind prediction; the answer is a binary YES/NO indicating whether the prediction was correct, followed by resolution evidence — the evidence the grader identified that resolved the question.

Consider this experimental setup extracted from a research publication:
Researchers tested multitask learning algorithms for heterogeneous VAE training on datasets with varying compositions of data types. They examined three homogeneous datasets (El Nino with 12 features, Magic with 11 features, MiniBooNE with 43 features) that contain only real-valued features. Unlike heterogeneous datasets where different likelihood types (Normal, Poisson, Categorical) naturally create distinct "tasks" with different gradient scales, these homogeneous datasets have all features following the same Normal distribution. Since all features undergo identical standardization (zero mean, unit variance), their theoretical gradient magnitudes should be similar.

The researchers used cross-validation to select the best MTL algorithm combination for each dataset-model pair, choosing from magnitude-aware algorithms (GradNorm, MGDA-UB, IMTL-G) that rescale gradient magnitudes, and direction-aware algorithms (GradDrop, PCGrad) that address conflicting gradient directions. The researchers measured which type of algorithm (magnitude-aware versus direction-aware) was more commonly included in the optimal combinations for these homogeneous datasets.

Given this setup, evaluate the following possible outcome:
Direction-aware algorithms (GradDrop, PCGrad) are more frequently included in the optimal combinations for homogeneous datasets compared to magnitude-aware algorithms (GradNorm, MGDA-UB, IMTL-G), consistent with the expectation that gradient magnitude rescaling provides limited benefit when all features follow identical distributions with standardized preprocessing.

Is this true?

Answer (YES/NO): NO